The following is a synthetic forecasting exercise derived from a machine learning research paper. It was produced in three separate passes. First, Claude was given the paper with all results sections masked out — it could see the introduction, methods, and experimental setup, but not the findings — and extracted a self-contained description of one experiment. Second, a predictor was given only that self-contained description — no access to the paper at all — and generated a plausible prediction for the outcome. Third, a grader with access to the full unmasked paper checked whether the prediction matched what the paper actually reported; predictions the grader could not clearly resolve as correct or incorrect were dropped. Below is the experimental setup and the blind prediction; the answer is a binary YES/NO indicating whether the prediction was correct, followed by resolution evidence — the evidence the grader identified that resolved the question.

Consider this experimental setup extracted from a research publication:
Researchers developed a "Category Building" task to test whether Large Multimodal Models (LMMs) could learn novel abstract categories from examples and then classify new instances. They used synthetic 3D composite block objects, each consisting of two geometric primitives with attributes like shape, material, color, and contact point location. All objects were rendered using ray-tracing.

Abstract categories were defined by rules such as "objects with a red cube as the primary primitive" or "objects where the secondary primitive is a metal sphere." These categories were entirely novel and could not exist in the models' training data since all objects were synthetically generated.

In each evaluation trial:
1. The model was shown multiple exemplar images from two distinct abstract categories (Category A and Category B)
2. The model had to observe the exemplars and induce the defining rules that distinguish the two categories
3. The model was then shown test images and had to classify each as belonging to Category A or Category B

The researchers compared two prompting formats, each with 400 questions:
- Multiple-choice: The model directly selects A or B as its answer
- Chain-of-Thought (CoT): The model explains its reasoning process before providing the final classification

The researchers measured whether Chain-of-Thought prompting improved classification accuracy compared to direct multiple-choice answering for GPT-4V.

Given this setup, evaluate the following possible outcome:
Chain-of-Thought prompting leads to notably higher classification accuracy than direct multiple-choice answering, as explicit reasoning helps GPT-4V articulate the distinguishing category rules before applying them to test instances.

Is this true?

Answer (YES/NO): YES